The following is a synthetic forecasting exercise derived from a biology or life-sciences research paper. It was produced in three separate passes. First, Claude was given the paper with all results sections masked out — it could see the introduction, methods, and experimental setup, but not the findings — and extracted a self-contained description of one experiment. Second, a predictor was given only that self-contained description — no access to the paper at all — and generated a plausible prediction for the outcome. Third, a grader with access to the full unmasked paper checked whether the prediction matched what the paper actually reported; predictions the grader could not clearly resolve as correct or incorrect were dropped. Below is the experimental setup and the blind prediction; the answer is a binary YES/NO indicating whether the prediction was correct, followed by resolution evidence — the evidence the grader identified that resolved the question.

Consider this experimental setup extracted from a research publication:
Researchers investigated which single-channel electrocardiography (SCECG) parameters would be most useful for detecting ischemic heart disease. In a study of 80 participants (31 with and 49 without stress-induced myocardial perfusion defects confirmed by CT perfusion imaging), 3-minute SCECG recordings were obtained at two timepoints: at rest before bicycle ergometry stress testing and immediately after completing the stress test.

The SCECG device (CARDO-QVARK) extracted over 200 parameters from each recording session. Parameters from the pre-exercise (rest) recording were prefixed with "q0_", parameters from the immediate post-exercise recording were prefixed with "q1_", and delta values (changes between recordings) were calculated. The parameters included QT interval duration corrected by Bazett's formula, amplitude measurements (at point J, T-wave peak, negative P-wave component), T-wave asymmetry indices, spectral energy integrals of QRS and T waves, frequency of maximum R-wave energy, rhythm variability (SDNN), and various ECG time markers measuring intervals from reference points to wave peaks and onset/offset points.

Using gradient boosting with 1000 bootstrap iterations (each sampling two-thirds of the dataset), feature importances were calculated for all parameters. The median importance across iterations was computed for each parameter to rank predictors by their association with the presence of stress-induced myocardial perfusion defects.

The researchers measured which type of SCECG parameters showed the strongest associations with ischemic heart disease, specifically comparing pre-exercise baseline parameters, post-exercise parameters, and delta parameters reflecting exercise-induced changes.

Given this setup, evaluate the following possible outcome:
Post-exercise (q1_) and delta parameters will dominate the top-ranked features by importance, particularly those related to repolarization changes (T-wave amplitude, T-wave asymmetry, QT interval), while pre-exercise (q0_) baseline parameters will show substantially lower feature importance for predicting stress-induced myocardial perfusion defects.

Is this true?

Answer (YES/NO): NO